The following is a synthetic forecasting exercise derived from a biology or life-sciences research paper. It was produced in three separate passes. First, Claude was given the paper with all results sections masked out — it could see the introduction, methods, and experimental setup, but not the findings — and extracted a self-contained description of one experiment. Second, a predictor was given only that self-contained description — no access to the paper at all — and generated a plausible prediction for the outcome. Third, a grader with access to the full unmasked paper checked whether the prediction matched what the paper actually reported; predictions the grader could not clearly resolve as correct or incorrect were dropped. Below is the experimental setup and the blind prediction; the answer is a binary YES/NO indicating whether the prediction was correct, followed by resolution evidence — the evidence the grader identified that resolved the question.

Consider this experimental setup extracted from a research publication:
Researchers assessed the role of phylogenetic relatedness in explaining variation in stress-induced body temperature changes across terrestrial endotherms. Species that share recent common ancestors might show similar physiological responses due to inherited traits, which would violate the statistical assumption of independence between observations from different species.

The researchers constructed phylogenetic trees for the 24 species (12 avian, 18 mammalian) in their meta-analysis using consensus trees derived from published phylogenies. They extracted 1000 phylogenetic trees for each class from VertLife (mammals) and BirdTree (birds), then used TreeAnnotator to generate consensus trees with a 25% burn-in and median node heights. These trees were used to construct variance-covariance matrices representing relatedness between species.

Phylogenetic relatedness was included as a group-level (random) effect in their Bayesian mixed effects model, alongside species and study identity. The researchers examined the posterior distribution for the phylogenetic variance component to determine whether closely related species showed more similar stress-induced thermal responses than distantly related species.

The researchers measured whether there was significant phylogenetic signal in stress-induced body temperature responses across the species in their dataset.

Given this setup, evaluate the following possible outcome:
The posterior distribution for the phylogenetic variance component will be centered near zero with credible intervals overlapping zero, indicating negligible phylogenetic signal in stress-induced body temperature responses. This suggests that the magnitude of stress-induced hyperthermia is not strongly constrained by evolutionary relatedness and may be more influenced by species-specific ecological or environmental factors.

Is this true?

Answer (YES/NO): NO